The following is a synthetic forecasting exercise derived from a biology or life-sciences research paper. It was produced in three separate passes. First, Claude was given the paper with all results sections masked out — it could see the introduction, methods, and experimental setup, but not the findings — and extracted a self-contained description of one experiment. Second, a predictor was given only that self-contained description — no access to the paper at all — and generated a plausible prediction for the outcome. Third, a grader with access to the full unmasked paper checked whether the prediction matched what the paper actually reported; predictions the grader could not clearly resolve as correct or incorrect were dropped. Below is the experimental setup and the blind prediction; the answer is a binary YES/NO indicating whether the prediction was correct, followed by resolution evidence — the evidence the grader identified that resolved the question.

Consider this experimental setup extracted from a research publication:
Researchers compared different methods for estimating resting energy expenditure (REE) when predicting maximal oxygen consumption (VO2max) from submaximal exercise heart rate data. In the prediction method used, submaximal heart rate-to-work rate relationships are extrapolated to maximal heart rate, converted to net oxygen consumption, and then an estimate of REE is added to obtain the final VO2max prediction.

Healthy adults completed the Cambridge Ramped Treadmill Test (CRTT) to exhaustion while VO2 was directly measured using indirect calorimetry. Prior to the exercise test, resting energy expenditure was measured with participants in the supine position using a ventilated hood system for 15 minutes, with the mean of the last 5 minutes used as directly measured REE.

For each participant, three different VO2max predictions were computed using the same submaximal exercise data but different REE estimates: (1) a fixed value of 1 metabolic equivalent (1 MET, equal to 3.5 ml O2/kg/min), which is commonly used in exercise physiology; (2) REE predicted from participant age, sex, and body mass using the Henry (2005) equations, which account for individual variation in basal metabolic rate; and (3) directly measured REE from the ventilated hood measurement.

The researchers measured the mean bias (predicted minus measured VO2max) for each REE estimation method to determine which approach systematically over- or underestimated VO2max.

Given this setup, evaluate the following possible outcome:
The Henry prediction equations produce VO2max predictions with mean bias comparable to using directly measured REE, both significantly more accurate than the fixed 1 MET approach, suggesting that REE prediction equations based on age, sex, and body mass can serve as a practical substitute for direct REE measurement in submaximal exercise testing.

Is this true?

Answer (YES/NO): NO